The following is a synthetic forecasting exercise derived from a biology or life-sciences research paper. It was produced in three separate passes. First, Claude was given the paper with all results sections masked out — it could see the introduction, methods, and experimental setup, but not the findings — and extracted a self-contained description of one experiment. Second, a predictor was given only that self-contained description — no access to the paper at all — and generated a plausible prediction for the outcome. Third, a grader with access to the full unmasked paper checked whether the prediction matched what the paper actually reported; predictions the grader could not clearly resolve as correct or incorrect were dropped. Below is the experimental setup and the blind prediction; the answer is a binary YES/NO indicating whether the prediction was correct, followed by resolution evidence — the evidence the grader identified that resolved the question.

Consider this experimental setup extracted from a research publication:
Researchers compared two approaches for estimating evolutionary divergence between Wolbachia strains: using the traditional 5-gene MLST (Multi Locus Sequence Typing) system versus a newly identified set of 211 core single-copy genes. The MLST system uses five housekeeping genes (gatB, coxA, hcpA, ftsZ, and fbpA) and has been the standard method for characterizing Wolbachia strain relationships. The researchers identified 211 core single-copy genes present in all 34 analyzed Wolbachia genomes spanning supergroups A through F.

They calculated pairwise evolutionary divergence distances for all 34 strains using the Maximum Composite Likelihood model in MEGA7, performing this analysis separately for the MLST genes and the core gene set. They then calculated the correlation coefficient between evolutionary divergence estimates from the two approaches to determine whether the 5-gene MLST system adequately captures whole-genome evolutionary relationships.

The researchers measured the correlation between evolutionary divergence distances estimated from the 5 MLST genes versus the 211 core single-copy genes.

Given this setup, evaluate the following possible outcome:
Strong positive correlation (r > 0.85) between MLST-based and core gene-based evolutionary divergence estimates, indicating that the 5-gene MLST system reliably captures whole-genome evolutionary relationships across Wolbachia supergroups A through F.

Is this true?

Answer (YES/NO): YES